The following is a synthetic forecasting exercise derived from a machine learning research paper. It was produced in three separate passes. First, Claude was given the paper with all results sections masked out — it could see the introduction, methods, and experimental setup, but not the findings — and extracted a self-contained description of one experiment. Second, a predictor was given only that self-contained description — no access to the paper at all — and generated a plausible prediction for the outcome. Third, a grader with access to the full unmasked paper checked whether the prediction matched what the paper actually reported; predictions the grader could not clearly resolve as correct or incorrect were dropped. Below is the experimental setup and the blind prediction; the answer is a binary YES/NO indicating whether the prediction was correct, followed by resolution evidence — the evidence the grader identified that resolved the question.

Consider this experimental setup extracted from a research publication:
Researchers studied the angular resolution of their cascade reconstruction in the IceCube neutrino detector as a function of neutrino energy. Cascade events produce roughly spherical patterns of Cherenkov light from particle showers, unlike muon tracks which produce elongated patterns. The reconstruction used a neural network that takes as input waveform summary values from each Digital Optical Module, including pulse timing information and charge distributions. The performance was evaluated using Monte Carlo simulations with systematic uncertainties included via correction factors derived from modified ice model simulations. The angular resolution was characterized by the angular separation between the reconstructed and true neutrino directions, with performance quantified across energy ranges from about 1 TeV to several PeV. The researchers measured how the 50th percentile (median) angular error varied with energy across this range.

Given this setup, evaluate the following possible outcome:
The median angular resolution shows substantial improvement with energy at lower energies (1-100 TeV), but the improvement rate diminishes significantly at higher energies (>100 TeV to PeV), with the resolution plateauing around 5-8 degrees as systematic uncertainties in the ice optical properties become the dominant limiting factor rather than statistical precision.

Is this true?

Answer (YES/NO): NO